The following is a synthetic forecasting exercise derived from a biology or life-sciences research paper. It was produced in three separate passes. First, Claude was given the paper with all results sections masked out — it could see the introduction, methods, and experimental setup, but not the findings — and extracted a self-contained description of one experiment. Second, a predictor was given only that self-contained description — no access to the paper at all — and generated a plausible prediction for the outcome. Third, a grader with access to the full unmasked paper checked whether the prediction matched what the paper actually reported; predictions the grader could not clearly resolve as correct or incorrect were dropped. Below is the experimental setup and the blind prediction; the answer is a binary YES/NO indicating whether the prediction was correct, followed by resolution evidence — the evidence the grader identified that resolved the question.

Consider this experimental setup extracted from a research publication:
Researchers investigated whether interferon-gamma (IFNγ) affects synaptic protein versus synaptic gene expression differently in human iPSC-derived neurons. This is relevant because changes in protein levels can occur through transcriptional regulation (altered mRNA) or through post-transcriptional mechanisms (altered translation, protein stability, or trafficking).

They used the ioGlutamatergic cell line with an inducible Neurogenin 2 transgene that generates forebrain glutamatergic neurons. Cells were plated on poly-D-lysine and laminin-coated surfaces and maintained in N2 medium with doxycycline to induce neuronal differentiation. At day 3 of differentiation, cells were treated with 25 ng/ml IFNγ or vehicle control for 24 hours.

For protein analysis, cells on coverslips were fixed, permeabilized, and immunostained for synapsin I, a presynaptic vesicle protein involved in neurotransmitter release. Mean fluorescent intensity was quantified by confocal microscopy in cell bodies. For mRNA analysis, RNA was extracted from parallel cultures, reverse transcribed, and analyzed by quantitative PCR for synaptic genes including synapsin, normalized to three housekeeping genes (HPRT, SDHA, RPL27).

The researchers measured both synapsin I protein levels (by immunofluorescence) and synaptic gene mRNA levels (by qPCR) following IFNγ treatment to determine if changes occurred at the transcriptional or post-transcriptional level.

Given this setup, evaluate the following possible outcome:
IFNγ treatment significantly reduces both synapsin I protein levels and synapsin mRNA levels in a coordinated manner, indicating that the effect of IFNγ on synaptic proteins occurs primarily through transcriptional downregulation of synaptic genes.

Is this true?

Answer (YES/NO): NO